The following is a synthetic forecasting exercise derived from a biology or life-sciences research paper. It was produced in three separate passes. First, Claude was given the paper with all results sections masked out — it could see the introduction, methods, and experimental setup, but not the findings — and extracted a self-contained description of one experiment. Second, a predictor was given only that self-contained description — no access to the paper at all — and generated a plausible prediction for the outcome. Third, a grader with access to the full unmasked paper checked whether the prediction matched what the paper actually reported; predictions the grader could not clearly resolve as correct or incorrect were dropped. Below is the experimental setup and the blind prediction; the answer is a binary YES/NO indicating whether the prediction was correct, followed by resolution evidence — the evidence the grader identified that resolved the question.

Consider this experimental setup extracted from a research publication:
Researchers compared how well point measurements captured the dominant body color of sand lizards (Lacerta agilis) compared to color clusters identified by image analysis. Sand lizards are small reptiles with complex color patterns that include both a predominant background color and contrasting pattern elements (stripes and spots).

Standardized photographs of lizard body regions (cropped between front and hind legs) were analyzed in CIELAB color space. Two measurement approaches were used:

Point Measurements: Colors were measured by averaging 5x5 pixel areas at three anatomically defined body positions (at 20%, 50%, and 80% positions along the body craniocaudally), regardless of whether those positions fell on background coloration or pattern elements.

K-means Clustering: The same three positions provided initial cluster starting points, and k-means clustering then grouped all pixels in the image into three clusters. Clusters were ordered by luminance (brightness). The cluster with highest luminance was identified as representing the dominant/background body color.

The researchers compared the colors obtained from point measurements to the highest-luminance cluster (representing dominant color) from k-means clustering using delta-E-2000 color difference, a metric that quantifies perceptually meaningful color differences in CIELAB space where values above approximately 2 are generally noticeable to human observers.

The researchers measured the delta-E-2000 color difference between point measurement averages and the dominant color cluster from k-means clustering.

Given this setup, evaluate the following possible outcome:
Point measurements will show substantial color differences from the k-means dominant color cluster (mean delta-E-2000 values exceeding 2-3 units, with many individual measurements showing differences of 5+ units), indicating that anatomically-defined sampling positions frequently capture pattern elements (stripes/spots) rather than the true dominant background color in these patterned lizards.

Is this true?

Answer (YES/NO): YES